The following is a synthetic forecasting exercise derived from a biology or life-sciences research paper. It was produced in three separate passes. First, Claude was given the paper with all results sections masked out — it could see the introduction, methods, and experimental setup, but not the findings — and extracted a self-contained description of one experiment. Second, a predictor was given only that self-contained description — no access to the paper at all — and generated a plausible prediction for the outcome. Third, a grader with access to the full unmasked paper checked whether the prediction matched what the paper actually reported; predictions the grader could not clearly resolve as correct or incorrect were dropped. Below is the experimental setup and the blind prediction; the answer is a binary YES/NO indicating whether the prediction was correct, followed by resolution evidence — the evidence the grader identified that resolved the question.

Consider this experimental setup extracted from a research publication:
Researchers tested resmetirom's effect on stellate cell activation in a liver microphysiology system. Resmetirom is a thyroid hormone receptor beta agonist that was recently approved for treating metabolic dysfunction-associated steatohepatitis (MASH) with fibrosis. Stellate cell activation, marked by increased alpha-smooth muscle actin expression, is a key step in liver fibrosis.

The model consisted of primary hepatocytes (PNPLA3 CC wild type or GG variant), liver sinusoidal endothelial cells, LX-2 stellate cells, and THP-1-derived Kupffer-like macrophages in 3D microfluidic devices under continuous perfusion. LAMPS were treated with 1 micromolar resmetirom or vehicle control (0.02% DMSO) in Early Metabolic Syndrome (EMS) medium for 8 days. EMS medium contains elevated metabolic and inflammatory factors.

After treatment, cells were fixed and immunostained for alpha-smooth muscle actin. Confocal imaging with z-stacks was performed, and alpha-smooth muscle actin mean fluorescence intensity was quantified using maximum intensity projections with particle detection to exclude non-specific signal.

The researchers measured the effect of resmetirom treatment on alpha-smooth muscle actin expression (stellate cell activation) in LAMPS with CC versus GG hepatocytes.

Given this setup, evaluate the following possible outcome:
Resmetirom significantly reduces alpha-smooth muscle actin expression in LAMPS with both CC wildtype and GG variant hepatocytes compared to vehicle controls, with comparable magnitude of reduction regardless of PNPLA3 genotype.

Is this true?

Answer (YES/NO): NO